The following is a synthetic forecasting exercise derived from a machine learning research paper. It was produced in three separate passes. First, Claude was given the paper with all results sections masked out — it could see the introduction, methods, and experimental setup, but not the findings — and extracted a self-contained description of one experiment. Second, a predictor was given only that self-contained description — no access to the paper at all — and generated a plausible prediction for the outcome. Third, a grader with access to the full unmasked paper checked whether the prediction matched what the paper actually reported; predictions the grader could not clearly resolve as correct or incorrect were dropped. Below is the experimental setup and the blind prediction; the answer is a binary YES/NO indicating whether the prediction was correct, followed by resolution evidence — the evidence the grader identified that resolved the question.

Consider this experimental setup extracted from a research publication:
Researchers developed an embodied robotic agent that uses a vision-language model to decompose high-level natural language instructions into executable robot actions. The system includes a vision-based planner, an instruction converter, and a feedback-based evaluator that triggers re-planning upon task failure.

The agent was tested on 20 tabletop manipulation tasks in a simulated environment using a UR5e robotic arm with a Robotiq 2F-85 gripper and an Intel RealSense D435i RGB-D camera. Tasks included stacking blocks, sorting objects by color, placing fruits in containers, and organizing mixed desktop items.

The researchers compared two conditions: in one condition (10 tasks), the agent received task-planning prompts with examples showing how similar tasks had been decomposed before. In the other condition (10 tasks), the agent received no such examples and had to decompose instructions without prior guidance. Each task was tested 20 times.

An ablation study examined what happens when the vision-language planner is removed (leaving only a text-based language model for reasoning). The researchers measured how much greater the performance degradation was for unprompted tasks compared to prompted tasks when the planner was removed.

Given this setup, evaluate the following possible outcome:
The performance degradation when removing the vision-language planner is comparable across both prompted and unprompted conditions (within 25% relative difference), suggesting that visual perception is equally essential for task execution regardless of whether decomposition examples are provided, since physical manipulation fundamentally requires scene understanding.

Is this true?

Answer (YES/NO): NO